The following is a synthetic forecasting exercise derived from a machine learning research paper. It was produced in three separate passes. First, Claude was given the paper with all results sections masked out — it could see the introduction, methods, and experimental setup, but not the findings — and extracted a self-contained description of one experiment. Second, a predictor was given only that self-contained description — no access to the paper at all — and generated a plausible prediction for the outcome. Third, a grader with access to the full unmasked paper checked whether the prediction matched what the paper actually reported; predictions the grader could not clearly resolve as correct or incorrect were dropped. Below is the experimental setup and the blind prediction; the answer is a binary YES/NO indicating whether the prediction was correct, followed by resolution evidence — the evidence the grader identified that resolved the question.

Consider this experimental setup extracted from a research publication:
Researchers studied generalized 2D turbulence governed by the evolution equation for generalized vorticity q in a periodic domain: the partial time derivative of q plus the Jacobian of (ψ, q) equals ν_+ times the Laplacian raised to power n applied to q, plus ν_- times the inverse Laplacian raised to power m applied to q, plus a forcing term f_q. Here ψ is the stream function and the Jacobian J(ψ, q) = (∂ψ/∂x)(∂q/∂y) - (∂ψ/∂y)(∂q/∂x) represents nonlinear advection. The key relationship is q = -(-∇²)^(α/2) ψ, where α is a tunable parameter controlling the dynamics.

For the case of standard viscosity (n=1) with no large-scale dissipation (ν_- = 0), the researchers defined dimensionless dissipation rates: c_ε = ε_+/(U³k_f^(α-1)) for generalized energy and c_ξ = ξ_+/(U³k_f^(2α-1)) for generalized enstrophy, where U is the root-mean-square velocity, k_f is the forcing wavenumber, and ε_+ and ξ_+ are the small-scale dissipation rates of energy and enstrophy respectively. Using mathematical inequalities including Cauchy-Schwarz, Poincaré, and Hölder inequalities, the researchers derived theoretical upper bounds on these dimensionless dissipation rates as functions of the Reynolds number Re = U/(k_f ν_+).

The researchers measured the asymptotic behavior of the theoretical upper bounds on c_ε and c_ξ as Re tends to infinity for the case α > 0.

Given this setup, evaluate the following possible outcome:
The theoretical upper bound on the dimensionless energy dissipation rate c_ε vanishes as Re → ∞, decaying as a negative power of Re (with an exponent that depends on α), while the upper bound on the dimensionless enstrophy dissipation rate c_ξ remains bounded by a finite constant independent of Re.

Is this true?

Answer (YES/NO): NO